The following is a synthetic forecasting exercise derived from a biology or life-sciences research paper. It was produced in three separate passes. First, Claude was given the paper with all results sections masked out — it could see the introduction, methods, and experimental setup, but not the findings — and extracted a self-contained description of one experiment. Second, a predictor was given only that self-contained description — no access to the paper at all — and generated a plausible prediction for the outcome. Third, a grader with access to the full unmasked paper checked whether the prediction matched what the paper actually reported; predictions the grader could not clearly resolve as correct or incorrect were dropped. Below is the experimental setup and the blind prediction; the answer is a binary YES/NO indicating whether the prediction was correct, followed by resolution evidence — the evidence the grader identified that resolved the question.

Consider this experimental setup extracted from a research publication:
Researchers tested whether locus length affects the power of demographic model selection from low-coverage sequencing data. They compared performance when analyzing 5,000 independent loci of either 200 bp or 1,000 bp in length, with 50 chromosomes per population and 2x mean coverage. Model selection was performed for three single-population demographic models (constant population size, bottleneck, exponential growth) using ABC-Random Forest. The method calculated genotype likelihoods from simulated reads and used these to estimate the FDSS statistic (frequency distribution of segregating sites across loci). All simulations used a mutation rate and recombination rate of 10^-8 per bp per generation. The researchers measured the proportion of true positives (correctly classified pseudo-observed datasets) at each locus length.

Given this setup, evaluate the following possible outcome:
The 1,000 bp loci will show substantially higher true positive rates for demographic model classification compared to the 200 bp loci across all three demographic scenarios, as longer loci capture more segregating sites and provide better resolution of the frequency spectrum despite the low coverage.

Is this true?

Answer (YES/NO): NO